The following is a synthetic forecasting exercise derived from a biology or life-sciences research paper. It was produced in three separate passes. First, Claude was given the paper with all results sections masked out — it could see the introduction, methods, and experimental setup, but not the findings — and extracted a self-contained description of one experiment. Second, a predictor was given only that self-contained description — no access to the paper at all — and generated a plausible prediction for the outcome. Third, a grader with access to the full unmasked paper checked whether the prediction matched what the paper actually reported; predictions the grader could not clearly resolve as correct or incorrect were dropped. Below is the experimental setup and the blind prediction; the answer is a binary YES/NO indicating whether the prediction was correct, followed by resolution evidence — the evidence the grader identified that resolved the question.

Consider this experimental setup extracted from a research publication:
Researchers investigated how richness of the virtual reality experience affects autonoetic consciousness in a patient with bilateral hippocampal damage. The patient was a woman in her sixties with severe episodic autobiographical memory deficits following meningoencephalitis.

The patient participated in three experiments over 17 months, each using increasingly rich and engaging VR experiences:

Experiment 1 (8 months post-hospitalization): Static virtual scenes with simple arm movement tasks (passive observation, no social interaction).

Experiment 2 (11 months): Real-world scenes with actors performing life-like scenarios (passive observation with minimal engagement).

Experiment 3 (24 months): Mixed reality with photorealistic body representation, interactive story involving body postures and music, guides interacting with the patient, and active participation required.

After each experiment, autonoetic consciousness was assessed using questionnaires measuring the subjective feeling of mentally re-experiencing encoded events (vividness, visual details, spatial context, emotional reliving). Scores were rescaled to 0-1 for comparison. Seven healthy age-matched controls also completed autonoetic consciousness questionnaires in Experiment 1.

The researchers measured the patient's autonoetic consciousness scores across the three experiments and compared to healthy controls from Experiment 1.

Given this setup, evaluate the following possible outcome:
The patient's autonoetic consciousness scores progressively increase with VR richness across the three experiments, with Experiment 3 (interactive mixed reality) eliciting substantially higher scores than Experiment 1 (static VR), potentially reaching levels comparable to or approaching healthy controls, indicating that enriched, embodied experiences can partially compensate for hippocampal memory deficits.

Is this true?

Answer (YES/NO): NO